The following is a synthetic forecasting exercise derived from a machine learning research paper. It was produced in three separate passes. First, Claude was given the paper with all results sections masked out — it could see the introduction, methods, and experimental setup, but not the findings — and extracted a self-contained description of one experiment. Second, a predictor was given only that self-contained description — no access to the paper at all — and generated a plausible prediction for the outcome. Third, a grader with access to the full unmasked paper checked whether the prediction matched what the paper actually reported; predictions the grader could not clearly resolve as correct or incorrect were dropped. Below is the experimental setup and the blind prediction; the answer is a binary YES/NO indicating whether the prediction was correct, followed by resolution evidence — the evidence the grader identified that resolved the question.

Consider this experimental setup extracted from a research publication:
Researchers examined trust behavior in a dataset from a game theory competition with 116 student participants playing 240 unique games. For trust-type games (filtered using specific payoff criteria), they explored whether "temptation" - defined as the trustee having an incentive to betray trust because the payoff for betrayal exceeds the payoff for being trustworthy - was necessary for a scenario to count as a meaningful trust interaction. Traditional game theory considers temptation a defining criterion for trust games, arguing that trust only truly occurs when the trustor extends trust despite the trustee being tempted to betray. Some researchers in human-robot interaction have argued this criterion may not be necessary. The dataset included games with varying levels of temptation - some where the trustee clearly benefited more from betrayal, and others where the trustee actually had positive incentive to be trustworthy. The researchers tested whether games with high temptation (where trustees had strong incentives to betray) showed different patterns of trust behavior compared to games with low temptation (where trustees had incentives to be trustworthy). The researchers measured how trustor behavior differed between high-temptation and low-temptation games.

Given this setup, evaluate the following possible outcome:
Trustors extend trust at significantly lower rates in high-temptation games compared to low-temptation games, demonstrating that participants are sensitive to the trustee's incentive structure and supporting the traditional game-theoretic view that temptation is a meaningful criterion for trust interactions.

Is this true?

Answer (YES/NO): NO